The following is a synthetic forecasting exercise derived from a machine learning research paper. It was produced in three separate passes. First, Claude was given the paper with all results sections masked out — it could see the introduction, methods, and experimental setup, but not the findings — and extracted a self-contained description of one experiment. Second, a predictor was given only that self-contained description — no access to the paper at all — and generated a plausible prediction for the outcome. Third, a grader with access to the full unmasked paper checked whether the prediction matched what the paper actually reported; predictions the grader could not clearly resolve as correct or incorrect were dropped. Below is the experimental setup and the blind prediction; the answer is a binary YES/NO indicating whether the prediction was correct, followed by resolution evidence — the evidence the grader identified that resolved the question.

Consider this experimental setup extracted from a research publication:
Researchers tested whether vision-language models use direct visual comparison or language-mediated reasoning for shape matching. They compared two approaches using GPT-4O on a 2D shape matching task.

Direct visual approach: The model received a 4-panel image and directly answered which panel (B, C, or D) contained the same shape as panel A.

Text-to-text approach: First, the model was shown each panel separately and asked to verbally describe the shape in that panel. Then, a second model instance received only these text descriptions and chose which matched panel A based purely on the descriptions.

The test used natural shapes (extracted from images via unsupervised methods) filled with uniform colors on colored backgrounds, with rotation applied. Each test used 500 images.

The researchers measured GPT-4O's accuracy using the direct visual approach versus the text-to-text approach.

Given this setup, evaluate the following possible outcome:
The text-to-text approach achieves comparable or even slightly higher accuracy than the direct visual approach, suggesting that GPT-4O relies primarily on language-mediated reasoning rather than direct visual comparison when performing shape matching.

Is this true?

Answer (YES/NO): NO